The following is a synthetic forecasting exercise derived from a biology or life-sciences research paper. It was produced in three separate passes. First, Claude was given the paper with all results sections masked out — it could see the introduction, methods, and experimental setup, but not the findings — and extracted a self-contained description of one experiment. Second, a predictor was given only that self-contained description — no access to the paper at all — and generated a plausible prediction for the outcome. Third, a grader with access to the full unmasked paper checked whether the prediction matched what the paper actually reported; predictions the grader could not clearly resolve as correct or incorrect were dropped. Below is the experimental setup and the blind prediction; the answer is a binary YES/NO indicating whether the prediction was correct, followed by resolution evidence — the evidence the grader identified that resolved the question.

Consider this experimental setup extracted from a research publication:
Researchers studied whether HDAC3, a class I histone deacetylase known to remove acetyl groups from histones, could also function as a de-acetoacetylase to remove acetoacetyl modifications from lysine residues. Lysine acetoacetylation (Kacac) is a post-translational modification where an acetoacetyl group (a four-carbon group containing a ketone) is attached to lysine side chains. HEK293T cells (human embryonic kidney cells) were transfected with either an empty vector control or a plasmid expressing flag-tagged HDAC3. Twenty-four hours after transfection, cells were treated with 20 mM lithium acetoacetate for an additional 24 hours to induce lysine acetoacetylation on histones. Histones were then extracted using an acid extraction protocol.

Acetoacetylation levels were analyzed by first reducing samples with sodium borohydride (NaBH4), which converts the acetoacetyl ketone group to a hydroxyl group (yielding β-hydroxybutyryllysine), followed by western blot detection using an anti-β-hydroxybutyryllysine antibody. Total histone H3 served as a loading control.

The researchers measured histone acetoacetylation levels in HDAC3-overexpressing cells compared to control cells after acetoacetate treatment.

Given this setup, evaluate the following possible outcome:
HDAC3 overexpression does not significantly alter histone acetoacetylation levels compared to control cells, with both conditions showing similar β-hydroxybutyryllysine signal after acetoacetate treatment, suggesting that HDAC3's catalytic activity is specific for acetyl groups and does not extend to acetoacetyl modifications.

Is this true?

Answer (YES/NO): NO